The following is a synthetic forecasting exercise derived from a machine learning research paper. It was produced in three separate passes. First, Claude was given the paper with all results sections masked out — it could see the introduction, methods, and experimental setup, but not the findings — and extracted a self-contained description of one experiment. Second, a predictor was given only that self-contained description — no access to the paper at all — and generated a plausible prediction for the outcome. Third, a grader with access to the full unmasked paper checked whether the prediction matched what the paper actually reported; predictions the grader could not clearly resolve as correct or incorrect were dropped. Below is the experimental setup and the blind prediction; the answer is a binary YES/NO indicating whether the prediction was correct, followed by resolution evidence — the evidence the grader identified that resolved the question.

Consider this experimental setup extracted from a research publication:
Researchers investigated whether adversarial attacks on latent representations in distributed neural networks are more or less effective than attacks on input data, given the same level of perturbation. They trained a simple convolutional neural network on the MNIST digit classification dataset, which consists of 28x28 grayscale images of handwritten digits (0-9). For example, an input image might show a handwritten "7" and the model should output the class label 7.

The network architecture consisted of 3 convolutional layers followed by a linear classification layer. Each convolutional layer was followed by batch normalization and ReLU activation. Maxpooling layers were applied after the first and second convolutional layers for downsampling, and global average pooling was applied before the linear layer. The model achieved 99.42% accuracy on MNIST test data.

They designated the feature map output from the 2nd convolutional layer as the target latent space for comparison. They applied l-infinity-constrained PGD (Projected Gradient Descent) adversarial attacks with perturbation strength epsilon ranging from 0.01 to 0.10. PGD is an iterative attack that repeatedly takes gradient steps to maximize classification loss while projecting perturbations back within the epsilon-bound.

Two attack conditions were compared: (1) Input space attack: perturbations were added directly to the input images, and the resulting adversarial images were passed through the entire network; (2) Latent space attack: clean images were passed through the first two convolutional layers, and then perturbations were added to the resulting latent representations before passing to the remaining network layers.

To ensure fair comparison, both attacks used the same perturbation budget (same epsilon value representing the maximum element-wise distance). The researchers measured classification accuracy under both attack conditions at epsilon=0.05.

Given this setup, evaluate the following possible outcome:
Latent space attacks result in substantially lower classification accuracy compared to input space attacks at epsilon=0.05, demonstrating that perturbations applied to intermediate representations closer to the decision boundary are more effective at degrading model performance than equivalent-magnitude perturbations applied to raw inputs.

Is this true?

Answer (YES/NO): NO